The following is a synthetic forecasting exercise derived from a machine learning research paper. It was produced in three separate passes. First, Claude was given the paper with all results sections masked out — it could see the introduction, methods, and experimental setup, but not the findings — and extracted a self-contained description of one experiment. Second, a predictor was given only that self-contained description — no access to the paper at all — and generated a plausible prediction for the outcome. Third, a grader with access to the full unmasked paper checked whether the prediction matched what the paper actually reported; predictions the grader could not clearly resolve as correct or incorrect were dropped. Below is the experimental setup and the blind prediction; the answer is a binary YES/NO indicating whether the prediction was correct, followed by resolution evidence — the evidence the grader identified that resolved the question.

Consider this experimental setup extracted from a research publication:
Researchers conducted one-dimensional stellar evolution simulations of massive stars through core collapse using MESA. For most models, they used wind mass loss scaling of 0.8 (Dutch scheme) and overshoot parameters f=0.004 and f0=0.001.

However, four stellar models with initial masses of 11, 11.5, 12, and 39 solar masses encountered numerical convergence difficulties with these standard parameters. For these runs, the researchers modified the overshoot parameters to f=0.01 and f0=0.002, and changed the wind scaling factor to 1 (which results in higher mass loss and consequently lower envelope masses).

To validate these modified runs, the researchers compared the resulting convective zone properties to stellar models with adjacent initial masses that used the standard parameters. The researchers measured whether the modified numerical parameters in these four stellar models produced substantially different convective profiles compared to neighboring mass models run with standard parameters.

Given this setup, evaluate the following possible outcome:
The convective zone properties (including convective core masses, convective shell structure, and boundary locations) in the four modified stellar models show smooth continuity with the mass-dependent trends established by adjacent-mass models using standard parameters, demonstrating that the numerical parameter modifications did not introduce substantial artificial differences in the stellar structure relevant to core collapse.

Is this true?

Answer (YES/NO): YES